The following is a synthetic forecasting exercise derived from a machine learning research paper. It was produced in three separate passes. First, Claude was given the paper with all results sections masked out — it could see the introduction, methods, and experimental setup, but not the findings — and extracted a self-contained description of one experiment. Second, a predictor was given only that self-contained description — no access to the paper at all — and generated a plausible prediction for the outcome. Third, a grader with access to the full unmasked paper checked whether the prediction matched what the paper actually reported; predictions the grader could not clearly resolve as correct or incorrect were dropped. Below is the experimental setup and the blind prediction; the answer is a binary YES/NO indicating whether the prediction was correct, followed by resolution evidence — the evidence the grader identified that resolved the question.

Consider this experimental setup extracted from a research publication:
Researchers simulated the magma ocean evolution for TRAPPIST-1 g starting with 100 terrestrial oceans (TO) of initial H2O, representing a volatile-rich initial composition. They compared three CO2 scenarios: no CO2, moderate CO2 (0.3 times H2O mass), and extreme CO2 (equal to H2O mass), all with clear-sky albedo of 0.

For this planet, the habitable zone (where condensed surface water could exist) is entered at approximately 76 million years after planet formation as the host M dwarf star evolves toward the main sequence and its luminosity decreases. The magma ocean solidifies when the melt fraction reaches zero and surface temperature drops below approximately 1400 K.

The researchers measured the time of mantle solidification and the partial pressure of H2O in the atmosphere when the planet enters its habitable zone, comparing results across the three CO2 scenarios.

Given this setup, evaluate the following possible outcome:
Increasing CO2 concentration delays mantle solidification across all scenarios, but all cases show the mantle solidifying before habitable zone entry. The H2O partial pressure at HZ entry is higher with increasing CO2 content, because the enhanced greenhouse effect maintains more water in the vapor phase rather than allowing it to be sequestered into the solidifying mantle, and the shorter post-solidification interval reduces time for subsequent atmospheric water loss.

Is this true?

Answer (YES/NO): NO